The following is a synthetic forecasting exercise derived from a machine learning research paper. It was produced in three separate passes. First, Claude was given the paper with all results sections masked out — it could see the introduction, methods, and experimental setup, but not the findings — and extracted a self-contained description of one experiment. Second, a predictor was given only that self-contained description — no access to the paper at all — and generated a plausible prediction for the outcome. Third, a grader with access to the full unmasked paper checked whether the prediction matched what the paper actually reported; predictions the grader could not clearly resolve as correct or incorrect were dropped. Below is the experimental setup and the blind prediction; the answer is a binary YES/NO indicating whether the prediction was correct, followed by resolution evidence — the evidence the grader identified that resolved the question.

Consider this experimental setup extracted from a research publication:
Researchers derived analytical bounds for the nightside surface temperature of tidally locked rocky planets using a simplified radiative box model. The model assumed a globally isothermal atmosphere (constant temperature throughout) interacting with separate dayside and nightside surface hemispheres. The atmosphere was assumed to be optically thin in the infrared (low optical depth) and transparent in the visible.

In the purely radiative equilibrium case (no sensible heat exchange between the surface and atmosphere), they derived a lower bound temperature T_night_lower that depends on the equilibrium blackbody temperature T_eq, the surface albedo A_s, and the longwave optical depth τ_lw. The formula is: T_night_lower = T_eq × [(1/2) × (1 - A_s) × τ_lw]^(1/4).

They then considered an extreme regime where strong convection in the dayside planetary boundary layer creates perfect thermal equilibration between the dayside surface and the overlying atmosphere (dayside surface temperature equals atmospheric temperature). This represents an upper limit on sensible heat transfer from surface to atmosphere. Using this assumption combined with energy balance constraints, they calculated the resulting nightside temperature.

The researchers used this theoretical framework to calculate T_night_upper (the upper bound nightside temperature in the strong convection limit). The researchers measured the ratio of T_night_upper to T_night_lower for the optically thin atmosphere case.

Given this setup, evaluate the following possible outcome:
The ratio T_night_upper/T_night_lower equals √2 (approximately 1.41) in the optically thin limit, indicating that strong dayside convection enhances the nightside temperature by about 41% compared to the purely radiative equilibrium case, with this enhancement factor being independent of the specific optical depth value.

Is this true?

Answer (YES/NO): YES